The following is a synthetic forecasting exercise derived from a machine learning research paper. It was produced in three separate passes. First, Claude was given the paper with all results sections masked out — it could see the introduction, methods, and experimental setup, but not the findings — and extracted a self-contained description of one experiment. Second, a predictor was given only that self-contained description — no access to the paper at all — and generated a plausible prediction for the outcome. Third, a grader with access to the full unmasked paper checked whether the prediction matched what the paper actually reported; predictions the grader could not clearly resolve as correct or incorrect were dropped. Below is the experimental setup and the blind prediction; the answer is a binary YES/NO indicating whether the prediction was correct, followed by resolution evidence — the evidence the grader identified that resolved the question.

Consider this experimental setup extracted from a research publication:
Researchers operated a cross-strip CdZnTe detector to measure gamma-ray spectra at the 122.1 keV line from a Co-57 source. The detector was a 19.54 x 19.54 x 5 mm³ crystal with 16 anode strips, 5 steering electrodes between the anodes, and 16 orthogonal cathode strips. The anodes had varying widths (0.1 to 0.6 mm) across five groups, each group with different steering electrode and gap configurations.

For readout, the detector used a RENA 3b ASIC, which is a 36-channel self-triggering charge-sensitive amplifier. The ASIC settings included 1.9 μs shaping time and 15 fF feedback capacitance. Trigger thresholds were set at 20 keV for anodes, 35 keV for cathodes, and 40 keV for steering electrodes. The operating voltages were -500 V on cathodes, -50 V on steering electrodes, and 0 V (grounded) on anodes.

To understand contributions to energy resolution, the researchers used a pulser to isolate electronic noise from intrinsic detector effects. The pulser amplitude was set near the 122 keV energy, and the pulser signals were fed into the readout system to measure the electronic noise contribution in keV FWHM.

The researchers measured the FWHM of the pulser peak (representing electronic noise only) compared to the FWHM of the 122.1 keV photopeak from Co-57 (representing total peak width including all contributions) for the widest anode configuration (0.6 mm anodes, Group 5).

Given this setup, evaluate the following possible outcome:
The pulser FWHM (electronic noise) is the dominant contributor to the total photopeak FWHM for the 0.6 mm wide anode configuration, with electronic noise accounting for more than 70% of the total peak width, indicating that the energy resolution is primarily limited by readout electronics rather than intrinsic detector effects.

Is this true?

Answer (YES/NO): NO